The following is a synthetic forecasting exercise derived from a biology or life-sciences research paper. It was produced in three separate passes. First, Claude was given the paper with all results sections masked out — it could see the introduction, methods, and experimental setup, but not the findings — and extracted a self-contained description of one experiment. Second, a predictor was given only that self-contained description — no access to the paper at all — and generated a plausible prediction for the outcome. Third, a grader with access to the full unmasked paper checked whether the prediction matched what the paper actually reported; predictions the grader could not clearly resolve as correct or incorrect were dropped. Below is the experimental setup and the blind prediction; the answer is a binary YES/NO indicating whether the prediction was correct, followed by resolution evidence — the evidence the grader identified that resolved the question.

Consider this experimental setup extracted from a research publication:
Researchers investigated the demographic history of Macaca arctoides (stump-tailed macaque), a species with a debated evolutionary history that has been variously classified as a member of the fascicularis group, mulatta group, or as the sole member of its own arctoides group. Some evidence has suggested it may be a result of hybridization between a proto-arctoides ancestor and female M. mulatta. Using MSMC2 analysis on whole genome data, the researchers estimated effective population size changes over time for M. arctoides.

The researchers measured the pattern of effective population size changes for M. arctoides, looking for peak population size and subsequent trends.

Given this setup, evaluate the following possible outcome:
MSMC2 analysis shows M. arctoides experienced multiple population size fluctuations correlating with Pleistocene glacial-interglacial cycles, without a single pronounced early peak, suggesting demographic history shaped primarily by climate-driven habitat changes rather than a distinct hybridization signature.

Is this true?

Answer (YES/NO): NO